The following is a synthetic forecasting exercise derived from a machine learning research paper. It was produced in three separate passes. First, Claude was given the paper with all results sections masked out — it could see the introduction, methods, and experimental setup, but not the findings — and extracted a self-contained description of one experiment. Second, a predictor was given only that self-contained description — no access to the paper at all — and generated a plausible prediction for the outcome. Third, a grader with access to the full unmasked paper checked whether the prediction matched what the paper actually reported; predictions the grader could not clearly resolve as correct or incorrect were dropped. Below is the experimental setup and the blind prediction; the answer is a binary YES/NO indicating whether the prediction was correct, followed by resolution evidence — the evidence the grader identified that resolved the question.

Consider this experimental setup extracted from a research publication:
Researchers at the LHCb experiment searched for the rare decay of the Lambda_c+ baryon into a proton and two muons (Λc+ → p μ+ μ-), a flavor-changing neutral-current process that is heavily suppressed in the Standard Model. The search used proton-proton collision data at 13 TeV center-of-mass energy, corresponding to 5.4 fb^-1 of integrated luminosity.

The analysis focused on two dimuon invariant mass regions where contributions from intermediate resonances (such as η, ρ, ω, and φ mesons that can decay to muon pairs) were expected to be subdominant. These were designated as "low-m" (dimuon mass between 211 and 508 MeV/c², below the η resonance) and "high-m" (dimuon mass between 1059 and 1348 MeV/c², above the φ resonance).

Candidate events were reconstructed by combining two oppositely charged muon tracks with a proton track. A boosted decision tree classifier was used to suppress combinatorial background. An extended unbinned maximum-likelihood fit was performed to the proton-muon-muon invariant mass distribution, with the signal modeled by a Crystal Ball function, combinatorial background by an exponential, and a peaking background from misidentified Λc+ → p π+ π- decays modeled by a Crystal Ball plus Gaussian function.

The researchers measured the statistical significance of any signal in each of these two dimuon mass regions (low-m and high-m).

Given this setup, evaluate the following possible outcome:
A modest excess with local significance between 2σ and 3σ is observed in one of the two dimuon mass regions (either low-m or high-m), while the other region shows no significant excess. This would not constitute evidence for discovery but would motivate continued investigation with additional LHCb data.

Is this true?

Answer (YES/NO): YES